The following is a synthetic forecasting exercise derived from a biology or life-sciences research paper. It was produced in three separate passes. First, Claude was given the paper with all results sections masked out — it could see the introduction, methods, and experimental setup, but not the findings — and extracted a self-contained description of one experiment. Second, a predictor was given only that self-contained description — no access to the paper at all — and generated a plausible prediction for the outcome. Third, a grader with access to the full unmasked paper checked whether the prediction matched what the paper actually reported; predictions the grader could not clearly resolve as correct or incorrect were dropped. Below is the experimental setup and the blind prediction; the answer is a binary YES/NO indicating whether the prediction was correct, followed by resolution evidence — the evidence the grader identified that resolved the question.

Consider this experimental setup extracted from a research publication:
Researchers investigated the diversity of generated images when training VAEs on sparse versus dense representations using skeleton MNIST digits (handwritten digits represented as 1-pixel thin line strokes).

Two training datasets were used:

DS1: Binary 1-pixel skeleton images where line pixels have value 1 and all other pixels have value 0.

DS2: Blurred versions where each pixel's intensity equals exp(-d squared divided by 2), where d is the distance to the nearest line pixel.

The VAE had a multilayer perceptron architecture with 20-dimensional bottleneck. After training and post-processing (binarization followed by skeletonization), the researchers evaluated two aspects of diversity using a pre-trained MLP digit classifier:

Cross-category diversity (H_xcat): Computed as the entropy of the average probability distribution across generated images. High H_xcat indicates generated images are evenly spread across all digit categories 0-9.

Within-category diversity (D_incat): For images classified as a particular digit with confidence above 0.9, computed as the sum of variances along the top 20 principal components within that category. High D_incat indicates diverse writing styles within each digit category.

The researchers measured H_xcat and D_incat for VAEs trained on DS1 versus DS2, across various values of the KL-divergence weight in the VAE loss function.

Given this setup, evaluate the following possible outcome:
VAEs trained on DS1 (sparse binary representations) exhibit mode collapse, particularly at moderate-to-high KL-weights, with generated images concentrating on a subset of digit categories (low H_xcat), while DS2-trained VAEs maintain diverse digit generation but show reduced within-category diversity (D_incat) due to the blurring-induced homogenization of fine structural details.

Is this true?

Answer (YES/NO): NO